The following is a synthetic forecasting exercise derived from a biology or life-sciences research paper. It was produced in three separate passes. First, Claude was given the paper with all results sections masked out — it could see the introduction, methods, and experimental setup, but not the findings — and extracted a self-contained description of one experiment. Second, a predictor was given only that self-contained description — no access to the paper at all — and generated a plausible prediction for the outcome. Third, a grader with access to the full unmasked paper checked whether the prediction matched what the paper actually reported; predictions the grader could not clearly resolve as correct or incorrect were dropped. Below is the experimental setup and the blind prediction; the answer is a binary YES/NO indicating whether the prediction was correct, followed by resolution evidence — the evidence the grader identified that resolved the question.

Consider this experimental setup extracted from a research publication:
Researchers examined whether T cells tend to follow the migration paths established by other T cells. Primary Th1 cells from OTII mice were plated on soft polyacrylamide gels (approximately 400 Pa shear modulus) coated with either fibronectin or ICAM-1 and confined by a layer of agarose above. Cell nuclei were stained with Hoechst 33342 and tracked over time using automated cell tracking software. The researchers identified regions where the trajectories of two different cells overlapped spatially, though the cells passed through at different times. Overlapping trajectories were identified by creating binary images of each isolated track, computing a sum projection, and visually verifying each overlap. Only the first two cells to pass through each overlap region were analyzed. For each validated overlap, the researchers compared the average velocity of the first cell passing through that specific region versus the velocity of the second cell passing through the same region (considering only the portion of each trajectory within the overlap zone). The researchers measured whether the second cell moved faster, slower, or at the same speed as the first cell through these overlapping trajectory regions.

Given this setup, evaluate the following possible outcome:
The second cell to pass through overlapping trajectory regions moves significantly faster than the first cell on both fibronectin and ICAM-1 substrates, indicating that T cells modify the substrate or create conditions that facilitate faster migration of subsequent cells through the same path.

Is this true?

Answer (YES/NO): YES